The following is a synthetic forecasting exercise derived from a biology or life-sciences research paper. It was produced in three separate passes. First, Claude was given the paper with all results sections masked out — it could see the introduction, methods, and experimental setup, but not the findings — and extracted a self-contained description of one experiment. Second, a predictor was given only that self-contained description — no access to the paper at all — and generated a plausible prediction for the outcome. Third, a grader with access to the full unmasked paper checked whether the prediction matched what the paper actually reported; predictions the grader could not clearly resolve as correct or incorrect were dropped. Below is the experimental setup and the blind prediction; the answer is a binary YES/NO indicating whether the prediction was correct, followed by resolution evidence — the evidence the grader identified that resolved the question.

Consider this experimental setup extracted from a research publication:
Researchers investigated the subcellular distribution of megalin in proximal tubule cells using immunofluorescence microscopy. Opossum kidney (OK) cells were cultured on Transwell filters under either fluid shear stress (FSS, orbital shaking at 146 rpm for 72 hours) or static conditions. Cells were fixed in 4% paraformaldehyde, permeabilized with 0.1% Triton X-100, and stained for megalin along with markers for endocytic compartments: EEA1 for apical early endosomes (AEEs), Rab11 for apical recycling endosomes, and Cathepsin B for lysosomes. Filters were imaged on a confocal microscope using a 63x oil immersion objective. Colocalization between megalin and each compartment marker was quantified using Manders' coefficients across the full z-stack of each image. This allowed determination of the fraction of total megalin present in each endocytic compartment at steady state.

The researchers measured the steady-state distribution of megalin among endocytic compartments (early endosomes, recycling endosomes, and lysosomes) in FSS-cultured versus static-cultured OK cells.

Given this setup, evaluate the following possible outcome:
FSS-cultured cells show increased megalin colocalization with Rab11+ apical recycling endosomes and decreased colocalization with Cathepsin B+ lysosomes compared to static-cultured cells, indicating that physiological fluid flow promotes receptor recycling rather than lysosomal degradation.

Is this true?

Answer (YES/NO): NO